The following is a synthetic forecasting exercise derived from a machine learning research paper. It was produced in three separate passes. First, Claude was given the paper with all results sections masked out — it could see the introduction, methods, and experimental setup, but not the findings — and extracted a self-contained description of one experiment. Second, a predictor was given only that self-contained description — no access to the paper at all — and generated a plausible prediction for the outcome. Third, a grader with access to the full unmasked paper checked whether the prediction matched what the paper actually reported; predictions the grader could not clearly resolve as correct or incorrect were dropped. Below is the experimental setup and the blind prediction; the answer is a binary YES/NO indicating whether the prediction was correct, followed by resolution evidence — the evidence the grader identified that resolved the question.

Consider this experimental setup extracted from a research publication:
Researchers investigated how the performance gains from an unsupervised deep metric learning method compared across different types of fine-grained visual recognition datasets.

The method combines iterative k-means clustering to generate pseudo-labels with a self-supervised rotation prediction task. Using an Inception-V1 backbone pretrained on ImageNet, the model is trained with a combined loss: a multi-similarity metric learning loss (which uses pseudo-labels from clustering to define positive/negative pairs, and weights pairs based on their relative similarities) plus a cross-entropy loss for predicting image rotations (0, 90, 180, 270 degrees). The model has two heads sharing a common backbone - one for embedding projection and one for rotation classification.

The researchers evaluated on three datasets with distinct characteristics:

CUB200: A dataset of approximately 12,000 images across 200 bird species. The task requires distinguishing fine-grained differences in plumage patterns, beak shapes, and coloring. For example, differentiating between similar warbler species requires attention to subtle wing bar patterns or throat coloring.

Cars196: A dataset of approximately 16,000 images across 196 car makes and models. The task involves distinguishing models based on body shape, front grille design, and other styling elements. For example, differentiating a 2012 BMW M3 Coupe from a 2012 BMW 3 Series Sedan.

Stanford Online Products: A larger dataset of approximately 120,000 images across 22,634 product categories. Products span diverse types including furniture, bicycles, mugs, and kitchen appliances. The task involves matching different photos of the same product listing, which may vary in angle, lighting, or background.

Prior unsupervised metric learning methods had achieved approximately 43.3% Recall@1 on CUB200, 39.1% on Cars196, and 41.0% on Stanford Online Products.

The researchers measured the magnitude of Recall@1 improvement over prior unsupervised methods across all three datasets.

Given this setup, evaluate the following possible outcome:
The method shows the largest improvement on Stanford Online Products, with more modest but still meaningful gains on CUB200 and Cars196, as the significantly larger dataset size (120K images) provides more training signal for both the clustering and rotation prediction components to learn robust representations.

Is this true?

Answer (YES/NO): YES